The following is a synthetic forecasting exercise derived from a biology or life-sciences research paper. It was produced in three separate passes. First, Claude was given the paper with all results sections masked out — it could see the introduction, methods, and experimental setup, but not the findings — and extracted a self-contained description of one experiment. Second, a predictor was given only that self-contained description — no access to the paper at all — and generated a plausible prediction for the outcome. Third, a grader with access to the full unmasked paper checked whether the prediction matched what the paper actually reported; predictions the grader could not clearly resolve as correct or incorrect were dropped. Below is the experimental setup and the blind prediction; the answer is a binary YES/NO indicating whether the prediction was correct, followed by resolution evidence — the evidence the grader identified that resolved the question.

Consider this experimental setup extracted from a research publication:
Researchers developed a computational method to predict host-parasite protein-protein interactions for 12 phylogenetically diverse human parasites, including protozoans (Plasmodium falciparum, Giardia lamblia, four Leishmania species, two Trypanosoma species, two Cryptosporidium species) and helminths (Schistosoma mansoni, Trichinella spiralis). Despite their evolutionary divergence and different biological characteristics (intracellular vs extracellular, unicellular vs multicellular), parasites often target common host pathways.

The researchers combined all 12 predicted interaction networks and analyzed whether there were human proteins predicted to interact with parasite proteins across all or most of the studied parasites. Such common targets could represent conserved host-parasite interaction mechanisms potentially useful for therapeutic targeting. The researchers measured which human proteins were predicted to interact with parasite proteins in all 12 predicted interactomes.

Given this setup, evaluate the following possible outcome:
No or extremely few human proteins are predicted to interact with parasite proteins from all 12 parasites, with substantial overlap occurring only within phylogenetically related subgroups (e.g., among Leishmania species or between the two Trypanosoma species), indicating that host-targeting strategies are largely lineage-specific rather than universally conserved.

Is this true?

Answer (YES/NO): NO